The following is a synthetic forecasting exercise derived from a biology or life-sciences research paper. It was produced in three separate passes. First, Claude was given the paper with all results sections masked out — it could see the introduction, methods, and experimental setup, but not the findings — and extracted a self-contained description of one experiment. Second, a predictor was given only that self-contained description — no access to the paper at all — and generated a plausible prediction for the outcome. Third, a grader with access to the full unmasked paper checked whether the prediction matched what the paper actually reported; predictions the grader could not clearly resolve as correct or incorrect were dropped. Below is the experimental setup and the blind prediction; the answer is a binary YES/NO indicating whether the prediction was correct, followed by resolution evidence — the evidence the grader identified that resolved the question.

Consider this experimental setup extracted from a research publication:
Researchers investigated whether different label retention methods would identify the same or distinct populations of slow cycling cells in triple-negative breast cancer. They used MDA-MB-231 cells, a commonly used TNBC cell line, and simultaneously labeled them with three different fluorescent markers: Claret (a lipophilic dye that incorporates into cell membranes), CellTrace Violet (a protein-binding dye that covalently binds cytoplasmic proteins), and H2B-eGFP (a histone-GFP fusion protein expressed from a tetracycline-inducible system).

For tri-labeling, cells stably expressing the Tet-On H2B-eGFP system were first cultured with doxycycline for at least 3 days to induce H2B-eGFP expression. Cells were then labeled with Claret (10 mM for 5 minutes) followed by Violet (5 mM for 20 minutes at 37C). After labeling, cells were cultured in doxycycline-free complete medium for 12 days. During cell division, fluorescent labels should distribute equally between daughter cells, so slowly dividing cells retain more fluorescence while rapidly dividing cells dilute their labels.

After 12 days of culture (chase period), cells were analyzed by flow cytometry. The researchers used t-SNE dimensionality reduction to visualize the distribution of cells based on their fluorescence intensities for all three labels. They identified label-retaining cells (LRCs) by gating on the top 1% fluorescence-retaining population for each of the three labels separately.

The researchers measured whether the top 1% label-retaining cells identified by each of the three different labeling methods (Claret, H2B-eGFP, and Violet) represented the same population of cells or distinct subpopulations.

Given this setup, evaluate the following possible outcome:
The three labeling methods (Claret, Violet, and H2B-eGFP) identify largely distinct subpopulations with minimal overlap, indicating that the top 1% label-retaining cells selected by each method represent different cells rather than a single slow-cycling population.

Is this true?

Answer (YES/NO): NO